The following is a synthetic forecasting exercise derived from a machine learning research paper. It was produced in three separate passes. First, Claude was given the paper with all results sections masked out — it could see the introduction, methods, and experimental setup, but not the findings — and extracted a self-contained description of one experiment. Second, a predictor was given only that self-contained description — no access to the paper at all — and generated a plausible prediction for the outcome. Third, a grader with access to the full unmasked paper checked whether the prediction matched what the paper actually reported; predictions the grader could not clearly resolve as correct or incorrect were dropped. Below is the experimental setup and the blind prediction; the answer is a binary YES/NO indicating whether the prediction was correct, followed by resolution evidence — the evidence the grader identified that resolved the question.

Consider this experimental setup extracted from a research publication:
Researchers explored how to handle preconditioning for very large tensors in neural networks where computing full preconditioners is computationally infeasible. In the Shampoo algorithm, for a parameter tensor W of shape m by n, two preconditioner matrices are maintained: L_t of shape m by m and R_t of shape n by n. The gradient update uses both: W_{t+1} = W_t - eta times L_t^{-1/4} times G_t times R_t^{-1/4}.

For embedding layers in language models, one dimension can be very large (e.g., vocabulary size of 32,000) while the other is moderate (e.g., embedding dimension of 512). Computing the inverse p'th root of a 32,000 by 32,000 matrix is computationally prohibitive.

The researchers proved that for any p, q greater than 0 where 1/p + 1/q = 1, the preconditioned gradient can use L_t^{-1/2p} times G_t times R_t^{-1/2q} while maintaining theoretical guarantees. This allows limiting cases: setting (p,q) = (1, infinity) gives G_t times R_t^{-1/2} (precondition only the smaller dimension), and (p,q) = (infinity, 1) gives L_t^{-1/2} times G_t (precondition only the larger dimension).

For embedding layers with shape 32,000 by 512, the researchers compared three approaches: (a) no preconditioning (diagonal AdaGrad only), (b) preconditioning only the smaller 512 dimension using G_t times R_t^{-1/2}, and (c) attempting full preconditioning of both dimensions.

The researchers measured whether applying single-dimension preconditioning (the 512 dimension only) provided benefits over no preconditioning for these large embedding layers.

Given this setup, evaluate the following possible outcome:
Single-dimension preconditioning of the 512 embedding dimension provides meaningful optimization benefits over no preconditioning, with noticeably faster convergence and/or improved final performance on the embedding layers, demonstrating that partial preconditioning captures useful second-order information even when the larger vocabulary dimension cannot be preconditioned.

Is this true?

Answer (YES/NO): YES